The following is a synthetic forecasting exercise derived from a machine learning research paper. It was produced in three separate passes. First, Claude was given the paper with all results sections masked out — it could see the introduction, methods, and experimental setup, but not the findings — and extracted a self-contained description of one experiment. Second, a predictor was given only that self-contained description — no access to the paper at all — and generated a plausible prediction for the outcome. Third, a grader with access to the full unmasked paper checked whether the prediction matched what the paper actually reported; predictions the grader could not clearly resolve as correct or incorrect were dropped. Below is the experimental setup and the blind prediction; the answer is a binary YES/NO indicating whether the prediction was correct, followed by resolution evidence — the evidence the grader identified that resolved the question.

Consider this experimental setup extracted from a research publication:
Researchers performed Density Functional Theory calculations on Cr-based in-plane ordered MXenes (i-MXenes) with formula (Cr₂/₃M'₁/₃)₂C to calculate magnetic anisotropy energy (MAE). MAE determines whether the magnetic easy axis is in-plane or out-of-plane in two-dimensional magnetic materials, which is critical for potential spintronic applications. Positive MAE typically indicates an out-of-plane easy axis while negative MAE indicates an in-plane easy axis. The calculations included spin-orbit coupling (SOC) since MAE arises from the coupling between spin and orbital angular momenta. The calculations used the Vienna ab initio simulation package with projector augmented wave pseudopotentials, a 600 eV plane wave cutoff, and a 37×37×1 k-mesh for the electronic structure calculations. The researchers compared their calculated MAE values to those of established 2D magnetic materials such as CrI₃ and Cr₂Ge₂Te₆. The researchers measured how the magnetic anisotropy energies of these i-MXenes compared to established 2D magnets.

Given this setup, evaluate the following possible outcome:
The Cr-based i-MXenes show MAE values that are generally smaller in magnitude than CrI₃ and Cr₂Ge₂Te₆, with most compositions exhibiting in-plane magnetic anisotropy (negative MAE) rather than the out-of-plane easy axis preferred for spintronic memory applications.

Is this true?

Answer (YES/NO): NO